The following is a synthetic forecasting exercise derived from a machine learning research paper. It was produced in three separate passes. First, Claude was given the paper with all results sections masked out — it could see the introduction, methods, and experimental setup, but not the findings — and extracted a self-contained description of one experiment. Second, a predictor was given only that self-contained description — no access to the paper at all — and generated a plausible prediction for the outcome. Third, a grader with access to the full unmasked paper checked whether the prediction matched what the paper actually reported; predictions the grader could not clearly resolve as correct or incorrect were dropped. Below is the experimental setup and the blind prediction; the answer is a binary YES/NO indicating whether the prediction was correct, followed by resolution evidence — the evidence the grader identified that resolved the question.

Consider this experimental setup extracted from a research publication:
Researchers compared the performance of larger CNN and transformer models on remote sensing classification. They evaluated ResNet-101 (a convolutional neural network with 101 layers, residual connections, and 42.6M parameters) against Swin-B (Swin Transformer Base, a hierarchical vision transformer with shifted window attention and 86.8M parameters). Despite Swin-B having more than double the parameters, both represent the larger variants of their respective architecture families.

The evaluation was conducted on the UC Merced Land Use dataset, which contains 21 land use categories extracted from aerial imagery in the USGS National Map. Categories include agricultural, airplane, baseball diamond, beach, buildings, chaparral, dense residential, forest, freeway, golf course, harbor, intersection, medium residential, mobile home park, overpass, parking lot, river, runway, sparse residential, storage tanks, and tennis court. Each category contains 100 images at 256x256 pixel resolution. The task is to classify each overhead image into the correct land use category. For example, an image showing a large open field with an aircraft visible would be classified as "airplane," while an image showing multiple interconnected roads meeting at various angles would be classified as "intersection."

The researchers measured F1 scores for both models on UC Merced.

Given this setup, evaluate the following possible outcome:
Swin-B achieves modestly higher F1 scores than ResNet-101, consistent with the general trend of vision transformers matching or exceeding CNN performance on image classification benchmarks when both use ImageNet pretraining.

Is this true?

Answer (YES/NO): NO